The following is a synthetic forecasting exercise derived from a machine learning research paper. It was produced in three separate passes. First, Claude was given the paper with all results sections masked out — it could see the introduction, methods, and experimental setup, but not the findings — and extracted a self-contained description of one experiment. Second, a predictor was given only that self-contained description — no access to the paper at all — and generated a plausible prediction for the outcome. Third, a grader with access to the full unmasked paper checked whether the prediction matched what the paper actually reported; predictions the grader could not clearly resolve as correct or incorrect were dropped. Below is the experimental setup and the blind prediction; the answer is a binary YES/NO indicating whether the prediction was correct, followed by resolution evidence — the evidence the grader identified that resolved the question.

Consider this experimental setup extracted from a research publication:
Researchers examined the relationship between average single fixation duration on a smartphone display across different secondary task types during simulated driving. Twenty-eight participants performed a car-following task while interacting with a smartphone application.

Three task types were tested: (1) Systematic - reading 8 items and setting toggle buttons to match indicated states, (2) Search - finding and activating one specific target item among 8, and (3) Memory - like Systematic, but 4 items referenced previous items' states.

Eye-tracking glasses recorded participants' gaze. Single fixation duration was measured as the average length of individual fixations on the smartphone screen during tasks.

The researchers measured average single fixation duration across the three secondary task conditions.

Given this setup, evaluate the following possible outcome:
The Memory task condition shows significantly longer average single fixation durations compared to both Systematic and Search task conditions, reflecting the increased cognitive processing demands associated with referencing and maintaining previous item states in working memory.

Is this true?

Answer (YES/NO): NO